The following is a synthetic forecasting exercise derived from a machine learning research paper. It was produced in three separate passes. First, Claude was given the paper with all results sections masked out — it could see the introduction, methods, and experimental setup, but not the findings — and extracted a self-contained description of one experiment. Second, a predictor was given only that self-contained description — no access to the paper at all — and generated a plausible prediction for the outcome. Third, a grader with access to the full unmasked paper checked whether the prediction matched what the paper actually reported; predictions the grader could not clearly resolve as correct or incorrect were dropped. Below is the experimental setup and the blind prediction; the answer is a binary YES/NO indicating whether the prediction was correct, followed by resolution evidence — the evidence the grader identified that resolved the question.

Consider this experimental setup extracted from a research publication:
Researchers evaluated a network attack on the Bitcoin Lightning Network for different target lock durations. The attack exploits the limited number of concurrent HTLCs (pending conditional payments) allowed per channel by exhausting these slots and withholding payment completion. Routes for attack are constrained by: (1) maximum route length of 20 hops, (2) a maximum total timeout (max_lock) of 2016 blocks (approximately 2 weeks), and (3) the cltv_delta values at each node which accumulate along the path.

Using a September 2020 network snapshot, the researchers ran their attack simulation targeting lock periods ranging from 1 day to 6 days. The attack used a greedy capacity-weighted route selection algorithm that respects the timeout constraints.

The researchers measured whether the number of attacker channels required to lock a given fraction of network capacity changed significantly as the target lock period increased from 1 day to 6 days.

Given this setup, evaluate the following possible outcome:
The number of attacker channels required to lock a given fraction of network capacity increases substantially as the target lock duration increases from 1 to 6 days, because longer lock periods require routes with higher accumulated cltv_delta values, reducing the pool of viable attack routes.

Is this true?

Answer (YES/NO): NO